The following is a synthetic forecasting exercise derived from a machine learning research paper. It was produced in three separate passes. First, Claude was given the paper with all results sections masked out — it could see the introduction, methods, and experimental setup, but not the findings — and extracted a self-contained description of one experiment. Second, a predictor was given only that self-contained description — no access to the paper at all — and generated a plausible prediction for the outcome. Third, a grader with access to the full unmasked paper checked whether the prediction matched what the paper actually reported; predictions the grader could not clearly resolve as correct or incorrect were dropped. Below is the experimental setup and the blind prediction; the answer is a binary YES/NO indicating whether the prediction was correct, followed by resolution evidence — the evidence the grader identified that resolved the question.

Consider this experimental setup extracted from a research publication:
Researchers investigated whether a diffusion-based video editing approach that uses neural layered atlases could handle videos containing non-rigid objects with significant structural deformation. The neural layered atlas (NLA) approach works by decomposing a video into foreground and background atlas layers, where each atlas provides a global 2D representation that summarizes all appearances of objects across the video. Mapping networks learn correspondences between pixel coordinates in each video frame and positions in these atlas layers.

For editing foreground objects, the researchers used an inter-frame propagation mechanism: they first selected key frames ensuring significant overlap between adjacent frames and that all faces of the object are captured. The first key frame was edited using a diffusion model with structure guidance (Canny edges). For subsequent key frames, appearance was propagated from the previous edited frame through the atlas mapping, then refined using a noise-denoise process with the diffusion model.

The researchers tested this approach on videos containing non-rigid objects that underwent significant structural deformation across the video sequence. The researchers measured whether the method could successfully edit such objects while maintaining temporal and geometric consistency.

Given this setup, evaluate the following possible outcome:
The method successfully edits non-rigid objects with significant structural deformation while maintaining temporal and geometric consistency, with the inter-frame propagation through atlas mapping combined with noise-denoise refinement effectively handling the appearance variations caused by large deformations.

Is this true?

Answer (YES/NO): NO